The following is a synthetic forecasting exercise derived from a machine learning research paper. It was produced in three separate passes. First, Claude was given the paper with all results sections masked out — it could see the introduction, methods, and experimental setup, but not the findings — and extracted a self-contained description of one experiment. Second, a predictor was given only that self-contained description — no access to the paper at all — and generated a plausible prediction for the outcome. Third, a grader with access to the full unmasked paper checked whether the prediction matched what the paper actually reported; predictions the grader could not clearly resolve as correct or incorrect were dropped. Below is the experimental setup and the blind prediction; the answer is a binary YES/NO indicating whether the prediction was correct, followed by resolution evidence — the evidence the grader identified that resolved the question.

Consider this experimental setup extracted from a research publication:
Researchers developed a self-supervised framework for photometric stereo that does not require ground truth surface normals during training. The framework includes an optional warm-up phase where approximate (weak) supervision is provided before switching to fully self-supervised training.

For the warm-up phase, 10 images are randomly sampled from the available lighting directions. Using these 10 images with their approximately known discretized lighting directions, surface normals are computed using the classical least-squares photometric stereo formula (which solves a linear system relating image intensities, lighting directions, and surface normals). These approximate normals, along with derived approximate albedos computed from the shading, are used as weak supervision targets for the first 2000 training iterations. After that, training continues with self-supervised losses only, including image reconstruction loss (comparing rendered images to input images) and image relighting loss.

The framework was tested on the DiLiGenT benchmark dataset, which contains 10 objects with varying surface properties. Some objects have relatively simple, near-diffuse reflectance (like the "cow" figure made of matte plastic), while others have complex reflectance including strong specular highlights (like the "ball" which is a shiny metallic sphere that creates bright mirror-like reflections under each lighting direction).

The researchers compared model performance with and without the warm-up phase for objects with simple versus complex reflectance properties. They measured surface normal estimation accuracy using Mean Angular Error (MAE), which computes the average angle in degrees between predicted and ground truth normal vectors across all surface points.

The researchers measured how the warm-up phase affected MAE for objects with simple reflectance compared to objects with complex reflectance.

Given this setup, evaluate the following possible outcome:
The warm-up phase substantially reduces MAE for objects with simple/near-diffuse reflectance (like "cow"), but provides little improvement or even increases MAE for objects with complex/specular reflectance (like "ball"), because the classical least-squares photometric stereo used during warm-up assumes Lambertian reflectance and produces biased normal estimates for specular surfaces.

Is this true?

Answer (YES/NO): NO